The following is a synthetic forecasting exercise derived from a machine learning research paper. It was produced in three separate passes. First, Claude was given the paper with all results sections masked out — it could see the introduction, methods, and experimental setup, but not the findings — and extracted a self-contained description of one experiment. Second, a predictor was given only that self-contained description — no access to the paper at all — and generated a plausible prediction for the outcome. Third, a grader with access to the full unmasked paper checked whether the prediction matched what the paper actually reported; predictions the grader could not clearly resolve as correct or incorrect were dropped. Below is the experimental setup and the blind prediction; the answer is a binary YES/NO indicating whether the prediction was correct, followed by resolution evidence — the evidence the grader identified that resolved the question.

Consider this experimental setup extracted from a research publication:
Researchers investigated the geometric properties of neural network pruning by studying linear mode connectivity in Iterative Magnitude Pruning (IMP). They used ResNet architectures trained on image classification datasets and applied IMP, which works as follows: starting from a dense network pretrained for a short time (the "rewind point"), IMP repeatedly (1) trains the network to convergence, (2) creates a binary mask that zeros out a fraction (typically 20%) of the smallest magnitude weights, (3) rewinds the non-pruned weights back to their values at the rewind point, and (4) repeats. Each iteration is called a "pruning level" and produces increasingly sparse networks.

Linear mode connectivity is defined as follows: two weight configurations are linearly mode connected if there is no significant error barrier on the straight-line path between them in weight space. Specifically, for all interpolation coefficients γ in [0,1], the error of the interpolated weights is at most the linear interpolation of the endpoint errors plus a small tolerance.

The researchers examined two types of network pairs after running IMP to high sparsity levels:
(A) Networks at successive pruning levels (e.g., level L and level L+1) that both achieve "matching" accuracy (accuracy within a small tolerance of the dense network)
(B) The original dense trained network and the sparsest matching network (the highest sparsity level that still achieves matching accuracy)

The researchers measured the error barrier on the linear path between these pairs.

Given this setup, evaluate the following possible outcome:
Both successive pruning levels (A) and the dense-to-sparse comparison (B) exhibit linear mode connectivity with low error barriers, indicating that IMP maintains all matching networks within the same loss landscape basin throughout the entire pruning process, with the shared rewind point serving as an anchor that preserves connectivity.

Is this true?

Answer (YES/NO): NO